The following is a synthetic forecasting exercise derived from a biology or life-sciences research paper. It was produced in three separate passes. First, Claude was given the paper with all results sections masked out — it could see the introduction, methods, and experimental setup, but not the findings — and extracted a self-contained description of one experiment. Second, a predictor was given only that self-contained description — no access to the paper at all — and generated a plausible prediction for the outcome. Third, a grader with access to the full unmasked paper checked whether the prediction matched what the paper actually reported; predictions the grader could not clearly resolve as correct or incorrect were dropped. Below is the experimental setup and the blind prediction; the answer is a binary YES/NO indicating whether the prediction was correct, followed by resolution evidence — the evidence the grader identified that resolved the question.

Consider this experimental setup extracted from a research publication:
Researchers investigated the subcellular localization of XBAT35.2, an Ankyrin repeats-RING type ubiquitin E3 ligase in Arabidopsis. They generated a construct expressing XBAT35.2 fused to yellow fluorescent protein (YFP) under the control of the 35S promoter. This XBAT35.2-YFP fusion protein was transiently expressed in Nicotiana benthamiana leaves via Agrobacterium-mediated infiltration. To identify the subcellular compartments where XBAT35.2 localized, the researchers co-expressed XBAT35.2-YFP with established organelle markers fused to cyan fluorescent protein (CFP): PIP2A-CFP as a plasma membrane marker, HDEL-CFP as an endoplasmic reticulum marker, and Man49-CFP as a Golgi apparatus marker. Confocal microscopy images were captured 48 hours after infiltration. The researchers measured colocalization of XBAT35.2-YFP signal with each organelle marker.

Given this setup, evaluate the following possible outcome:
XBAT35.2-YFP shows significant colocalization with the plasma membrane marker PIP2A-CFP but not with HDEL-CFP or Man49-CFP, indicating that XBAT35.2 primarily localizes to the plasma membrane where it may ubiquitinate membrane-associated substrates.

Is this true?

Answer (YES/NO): NO